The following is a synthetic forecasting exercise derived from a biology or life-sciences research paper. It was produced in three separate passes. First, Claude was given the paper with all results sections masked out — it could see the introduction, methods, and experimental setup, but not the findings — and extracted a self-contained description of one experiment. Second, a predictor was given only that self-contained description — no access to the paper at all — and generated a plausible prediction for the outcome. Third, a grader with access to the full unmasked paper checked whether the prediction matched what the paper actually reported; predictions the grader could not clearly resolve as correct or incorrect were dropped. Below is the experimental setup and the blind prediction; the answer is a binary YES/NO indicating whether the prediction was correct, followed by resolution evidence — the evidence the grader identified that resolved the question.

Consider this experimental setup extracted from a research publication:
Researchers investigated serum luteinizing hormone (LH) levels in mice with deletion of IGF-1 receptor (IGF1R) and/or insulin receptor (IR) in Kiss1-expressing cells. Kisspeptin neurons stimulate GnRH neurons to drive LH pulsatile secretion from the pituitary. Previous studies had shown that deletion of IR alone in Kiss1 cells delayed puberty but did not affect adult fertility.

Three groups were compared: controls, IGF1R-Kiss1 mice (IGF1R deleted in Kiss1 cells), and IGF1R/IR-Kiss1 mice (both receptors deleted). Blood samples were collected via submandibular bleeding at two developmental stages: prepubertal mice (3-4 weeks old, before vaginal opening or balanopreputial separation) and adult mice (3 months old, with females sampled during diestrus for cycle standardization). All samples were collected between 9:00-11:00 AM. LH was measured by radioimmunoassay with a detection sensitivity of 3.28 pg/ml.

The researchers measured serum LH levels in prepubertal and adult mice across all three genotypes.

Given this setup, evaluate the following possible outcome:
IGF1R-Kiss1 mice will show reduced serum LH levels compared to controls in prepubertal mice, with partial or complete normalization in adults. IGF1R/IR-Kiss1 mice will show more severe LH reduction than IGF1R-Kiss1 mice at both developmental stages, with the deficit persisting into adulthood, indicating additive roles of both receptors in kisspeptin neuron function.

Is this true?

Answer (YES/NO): NO